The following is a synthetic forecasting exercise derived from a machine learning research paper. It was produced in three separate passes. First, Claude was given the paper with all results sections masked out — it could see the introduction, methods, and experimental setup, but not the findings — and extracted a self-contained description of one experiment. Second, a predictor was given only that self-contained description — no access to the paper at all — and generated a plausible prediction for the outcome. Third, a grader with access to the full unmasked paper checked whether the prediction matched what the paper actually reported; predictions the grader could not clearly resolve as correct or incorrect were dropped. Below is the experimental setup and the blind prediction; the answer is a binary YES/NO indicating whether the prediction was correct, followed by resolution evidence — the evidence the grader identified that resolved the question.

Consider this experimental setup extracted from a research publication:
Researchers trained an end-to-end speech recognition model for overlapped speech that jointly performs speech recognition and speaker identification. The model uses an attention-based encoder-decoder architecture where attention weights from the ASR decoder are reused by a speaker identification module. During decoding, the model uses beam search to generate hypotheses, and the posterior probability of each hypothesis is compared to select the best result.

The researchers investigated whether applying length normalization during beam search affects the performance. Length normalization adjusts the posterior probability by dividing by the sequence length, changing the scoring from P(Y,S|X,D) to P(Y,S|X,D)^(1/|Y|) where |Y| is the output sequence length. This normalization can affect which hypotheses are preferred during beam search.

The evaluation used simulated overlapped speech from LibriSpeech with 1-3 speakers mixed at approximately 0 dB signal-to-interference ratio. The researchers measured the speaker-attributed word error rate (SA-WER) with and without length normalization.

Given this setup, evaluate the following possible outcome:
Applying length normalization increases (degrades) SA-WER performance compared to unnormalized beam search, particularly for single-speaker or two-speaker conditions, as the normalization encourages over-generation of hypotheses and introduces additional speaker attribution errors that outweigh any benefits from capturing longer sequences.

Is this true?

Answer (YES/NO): NO